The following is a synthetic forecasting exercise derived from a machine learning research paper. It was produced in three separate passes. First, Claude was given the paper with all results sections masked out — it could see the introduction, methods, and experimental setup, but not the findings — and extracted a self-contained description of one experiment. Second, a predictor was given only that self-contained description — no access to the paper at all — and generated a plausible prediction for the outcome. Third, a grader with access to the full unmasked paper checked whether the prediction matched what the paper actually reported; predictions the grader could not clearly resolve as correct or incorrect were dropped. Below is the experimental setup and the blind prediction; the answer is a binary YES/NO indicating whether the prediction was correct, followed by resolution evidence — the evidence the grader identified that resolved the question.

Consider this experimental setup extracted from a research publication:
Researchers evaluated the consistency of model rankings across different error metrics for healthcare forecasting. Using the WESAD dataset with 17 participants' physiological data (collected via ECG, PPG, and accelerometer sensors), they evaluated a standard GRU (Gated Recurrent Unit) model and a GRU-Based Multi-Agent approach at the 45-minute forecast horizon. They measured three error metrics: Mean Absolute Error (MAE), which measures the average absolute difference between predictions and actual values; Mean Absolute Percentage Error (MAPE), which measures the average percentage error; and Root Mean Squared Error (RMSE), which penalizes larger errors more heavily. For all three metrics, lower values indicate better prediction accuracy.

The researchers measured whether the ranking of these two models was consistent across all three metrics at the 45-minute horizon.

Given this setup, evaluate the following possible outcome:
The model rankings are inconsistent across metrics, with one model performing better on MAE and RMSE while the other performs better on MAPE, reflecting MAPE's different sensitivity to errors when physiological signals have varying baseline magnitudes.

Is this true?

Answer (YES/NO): YES